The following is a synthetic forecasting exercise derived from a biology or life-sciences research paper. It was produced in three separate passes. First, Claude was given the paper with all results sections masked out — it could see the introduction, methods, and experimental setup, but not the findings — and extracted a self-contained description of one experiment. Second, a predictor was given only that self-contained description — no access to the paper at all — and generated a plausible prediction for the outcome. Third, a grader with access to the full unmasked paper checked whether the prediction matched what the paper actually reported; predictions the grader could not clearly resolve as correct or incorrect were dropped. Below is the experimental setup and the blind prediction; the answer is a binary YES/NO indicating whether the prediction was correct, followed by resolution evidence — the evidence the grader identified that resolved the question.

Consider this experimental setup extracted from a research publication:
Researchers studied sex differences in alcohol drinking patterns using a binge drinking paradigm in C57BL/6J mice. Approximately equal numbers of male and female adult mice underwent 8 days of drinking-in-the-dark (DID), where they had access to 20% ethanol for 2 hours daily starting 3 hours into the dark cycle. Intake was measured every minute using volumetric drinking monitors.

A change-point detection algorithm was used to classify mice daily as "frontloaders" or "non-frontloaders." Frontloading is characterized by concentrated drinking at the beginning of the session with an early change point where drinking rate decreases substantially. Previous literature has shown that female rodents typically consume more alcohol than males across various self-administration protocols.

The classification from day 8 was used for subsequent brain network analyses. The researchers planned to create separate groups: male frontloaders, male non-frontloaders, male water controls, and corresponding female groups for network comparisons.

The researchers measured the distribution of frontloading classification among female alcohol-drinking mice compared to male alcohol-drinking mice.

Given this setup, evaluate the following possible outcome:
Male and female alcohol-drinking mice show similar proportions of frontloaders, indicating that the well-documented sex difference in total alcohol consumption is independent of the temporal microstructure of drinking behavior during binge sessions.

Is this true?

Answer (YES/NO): NO